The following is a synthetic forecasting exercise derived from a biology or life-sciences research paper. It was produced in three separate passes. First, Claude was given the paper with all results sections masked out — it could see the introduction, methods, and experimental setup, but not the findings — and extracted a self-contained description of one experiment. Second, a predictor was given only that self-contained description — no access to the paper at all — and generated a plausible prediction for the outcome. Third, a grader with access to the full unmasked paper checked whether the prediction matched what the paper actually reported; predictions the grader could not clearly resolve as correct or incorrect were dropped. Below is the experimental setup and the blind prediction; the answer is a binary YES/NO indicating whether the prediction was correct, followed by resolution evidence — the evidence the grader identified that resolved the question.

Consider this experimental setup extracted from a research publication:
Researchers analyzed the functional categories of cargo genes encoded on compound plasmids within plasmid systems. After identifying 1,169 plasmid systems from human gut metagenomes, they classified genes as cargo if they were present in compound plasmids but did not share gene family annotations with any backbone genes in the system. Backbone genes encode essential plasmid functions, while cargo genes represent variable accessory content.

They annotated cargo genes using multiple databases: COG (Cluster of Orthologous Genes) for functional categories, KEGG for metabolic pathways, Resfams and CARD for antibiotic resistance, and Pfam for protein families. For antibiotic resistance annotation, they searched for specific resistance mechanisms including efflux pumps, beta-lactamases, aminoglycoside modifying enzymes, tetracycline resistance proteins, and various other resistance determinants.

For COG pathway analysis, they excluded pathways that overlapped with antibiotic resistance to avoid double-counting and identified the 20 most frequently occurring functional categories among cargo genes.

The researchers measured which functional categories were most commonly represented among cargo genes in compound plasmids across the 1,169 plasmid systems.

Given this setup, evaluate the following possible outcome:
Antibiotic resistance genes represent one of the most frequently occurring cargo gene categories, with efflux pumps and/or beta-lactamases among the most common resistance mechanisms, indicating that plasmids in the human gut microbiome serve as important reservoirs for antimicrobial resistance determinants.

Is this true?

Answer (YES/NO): YES